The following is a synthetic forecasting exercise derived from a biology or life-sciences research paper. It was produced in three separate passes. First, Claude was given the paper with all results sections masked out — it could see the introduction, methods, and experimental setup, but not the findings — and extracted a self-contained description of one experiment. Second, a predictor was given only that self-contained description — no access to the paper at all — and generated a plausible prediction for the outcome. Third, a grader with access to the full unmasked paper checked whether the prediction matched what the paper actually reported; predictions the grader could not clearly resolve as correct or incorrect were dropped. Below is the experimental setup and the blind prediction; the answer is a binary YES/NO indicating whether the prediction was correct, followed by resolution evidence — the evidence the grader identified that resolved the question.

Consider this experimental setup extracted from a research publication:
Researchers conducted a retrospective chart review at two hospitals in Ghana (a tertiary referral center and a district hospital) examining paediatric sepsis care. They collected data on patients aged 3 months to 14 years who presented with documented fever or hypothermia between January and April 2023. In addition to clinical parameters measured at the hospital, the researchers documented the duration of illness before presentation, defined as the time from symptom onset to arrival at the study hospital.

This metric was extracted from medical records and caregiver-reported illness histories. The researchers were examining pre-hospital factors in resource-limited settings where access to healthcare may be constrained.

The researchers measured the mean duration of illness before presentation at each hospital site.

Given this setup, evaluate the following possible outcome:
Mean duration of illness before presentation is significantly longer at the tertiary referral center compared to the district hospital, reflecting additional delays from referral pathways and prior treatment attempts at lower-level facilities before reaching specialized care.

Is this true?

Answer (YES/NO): NO